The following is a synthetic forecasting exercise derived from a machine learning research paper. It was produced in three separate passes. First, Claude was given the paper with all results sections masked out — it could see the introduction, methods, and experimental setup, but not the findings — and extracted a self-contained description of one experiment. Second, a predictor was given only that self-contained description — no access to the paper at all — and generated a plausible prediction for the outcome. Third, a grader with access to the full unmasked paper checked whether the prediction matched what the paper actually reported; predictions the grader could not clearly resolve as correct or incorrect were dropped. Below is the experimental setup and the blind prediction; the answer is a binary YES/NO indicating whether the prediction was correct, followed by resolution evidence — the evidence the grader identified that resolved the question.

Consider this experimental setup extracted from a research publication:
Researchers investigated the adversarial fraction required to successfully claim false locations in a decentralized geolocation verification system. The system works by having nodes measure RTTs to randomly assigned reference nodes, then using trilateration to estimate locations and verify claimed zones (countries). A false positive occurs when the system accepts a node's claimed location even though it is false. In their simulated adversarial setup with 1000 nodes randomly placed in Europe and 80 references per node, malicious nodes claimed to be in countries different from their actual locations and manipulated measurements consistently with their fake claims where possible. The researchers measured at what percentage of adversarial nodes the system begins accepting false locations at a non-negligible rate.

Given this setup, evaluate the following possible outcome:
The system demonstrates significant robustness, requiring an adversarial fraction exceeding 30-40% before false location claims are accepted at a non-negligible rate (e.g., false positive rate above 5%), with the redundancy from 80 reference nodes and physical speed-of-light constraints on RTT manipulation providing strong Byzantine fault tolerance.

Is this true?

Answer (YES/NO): NO